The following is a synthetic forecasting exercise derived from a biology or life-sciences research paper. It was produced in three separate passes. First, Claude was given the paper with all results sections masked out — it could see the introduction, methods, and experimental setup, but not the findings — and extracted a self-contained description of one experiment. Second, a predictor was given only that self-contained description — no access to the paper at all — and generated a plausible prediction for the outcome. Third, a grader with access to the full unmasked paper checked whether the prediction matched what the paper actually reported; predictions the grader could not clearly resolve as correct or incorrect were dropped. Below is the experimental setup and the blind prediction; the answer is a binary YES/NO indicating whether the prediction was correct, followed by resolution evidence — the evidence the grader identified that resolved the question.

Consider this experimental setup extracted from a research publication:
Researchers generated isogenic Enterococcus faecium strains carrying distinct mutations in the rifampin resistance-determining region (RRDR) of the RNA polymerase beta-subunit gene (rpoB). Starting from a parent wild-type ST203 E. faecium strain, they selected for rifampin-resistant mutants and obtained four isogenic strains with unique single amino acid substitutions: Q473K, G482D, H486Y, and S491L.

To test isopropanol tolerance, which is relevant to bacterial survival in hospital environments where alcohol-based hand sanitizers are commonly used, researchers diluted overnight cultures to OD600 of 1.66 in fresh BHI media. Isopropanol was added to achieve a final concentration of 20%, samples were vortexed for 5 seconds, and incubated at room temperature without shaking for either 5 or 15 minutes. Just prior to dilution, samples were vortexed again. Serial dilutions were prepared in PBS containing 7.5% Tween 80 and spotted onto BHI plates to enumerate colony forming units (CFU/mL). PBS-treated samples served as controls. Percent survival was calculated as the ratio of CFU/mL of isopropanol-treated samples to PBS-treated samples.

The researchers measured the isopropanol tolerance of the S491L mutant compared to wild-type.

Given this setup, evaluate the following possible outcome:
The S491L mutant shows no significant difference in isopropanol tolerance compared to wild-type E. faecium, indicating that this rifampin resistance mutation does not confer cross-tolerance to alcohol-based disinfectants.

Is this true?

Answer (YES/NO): NO